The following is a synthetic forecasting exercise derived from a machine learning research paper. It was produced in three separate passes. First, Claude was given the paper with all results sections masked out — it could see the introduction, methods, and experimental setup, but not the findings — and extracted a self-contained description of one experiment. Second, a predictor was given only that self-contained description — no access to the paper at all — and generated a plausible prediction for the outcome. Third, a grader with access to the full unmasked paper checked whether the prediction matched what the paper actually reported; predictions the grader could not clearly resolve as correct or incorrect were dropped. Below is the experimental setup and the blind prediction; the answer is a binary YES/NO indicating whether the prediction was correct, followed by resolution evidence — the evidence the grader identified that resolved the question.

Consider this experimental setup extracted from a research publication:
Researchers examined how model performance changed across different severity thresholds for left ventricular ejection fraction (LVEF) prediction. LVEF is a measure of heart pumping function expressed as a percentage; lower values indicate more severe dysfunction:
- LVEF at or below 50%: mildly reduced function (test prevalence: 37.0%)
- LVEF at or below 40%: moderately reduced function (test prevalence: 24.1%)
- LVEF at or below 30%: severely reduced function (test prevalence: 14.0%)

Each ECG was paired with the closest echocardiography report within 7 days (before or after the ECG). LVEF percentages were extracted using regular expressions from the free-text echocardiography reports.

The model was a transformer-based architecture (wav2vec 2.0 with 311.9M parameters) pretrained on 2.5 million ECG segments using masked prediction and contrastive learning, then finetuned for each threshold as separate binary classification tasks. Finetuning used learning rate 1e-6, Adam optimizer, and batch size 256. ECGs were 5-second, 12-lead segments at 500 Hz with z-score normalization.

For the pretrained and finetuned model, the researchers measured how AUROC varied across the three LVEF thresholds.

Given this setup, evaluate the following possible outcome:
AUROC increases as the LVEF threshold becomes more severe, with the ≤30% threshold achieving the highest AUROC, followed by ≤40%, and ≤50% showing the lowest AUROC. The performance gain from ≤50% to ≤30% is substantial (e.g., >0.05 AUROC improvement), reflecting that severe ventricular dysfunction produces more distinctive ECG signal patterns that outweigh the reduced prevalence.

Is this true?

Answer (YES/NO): NO